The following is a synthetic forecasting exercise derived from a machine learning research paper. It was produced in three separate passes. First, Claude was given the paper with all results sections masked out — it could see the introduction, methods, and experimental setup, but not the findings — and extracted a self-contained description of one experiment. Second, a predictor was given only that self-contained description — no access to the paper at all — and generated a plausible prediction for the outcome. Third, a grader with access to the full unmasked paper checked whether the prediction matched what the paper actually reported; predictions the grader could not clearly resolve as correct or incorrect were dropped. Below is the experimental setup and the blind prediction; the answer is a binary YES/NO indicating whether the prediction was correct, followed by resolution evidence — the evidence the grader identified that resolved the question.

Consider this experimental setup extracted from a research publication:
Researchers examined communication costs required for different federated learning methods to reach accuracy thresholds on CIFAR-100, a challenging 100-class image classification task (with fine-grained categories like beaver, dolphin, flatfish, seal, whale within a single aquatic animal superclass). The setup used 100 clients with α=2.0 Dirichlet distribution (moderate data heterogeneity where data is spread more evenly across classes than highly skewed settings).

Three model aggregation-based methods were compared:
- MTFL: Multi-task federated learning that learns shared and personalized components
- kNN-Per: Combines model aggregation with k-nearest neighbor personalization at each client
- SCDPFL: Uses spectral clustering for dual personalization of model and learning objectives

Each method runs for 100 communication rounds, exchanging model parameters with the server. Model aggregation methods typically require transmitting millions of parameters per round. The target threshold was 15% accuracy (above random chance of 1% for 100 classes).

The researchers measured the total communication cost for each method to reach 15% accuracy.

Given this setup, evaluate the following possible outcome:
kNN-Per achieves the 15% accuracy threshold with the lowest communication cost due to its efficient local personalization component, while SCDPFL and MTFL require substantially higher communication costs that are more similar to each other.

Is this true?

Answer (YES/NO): NO